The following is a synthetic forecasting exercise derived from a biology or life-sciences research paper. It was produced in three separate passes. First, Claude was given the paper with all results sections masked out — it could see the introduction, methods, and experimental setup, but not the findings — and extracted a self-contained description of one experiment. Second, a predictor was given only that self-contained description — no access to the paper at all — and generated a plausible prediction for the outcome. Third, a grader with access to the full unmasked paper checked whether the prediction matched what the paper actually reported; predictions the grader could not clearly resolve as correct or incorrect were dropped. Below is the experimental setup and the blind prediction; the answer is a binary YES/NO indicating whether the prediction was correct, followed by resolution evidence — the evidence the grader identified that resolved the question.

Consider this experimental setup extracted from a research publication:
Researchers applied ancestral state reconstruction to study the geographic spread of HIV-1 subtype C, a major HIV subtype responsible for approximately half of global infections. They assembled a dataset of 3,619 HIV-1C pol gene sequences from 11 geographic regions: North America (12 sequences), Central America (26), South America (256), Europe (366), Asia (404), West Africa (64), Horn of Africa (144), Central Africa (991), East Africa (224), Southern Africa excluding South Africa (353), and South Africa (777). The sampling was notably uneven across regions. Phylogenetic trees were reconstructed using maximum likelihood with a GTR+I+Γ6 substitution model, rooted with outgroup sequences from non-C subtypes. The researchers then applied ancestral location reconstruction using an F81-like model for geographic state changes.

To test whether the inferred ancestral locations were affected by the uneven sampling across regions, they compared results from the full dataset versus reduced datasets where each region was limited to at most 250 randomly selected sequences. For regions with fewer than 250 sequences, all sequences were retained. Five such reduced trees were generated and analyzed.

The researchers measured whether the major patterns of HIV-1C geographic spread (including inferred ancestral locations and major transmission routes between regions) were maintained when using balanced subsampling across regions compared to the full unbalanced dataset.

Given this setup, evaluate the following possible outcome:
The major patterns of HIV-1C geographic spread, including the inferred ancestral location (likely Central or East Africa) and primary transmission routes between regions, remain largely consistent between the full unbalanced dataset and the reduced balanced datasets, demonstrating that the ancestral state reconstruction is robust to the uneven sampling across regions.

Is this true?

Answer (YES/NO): YES